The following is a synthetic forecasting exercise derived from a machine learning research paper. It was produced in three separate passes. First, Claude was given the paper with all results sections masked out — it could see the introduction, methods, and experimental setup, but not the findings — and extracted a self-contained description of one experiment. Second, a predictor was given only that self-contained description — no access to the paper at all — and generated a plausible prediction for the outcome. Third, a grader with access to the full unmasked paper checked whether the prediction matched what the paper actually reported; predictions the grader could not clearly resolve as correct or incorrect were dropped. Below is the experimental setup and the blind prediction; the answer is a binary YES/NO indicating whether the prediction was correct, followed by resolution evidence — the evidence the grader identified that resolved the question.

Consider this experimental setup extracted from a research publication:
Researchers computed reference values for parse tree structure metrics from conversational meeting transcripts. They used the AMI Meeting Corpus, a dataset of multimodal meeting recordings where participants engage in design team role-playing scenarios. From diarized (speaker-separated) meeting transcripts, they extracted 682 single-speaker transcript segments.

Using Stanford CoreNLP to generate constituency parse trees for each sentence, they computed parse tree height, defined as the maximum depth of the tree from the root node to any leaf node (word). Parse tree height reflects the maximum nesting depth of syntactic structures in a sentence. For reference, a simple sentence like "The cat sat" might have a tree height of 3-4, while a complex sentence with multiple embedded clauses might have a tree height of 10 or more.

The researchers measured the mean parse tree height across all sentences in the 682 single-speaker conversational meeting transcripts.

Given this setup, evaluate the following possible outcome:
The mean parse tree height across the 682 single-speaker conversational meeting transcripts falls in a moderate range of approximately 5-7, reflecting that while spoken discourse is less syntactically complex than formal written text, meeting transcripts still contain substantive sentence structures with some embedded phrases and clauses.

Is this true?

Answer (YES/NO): NO